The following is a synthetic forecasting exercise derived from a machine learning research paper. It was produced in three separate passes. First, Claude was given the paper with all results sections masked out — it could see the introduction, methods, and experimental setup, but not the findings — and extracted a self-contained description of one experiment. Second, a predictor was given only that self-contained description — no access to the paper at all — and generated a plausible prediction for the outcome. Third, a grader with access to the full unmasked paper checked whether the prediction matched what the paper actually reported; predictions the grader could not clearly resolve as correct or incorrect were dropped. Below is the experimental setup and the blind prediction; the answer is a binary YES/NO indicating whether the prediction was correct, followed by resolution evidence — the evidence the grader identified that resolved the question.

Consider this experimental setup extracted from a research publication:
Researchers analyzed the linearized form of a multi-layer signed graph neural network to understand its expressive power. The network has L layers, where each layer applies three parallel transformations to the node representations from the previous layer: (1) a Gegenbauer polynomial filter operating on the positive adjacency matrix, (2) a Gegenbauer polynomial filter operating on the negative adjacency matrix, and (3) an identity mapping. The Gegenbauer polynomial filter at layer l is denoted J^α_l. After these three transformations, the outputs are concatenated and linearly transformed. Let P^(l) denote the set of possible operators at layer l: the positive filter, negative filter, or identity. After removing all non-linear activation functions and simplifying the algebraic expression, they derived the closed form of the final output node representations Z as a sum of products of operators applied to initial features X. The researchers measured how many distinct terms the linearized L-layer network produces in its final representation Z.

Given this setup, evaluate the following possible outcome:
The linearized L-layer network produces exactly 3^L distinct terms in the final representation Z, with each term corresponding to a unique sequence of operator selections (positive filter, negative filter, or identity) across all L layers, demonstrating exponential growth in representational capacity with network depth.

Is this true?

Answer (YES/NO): YES